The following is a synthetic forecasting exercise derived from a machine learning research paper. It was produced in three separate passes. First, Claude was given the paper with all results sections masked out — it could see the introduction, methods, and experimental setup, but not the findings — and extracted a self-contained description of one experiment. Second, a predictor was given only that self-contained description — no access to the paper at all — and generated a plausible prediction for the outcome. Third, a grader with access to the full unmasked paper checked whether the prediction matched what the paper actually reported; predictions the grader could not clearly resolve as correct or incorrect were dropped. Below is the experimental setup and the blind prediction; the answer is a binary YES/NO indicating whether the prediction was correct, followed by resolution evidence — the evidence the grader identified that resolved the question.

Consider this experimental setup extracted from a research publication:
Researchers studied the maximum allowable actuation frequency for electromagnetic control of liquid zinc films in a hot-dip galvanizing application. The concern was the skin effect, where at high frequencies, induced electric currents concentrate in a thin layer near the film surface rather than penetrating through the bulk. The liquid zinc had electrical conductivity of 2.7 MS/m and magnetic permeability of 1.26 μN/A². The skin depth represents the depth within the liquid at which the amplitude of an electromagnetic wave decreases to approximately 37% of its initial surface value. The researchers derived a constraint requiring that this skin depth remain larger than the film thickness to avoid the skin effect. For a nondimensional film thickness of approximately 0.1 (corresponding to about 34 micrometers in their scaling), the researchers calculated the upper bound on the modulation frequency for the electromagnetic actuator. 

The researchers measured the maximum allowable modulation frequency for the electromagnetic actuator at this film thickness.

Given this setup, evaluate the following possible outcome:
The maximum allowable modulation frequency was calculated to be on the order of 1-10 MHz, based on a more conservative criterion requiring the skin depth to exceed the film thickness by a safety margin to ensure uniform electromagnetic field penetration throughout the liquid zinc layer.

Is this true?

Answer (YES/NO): NO